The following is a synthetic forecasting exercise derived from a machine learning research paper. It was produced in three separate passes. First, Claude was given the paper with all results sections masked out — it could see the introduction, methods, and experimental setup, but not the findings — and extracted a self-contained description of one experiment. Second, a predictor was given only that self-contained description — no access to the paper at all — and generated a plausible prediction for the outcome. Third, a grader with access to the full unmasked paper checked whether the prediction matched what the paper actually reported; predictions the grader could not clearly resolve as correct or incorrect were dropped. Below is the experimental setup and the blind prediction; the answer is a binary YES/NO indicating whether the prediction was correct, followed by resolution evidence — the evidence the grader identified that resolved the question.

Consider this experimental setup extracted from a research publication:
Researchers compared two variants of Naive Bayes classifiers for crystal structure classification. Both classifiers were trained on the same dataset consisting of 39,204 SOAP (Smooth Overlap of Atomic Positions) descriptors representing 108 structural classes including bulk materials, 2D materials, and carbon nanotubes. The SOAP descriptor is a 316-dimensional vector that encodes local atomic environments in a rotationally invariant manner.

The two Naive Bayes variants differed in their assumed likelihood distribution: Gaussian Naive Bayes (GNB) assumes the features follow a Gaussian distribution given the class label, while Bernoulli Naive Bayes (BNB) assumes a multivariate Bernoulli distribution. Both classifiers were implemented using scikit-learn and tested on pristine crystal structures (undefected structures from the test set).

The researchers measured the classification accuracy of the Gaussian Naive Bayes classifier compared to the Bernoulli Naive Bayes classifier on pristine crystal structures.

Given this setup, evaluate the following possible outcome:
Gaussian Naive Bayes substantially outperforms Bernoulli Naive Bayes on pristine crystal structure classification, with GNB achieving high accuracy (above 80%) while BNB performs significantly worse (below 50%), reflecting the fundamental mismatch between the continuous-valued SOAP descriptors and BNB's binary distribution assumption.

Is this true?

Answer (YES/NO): NO